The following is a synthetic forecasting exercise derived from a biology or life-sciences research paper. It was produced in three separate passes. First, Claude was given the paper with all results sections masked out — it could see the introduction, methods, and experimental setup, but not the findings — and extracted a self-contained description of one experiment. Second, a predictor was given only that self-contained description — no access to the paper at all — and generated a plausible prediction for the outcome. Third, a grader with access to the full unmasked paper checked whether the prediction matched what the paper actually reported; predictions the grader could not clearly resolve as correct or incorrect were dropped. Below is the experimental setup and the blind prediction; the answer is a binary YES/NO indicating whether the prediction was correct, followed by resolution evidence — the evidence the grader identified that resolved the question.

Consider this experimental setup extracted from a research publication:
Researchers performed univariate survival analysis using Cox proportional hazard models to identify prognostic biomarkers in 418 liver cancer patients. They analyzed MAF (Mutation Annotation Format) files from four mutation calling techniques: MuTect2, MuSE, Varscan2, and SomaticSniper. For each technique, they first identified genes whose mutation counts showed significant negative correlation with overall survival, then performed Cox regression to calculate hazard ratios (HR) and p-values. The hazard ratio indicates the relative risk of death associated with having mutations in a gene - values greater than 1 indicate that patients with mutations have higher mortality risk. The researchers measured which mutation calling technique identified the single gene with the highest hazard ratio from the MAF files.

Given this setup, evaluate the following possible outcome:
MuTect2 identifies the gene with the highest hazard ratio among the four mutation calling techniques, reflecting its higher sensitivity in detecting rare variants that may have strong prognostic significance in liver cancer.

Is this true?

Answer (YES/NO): YES